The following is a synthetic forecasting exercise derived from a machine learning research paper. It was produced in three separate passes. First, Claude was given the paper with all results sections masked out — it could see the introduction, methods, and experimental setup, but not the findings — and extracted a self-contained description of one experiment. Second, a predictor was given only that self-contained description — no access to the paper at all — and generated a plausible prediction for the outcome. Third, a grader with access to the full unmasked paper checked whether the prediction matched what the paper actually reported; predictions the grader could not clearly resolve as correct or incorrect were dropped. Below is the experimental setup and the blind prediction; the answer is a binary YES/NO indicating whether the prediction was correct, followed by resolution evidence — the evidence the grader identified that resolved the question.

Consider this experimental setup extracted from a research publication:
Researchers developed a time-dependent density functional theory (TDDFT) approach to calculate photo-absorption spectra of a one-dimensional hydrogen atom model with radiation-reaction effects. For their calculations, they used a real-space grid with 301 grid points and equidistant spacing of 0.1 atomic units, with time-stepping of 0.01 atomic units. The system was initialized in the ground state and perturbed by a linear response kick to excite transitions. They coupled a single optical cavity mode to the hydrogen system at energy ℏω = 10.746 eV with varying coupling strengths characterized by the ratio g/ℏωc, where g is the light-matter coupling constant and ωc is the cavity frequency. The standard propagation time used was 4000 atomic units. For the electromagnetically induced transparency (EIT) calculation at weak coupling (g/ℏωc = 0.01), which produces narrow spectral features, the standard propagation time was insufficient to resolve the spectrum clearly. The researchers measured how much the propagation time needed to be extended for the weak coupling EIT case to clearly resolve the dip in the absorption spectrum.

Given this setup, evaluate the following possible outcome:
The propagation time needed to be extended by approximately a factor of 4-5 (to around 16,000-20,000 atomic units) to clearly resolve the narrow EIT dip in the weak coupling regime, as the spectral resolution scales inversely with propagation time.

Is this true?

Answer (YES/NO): YES